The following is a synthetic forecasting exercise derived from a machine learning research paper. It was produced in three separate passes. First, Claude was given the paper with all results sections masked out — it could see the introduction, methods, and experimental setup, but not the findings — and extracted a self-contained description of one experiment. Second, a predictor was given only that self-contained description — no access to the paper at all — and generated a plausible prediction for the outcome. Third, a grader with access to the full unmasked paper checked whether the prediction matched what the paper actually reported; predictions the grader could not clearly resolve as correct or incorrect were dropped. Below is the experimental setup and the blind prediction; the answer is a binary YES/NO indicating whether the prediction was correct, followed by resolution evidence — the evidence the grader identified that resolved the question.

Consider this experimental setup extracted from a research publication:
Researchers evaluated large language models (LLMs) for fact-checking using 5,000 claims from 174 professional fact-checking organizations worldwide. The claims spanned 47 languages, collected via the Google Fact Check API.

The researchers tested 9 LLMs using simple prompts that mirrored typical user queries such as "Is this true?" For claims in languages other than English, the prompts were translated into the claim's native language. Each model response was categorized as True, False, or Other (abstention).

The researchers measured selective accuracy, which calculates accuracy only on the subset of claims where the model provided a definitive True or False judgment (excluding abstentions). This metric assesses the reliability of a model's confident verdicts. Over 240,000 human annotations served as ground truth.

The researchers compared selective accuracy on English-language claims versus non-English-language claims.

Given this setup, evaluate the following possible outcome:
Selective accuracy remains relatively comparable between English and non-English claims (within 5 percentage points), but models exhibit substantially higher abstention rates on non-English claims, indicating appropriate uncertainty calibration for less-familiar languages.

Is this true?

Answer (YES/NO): YES